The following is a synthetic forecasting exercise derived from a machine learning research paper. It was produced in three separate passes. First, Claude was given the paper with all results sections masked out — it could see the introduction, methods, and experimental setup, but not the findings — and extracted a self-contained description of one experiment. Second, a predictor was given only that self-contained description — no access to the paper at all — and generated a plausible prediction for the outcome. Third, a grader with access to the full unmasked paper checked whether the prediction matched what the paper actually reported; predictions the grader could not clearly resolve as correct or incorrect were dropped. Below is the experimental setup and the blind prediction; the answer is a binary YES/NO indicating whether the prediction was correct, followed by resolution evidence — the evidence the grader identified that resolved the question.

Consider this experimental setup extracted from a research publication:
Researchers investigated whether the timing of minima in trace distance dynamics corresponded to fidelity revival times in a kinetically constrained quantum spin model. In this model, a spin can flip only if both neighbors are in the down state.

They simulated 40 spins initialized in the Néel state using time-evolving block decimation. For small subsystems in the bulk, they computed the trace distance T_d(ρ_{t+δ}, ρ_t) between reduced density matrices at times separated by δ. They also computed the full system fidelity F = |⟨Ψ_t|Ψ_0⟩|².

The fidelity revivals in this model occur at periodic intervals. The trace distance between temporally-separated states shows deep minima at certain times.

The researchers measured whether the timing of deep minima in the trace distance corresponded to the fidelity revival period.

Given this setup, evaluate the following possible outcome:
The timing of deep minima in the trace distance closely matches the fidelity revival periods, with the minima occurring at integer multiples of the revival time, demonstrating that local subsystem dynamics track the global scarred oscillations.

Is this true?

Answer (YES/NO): NO